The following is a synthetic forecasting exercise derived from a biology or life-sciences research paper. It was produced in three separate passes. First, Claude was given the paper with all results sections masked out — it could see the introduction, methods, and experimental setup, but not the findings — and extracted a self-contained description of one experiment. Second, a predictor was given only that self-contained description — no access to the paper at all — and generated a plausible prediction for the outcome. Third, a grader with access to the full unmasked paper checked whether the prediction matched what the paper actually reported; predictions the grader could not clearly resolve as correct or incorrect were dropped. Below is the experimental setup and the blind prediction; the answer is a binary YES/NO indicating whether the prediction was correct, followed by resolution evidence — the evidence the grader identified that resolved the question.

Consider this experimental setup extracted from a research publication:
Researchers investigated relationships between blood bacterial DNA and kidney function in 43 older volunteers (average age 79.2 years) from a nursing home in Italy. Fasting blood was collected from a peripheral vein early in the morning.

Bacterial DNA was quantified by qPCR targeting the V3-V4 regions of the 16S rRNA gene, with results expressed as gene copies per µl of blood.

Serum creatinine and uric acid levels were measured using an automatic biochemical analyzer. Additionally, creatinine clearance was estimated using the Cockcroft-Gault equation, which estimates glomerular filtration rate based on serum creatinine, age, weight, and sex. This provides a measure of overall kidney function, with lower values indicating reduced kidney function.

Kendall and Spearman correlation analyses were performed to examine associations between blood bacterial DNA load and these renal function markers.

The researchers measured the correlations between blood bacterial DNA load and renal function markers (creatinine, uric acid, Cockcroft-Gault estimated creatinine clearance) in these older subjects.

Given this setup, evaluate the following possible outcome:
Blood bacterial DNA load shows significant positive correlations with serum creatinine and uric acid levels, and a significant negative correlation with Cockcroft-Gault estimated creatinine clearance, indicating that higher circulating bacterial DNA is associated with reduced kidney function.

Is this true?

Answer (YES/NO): NO